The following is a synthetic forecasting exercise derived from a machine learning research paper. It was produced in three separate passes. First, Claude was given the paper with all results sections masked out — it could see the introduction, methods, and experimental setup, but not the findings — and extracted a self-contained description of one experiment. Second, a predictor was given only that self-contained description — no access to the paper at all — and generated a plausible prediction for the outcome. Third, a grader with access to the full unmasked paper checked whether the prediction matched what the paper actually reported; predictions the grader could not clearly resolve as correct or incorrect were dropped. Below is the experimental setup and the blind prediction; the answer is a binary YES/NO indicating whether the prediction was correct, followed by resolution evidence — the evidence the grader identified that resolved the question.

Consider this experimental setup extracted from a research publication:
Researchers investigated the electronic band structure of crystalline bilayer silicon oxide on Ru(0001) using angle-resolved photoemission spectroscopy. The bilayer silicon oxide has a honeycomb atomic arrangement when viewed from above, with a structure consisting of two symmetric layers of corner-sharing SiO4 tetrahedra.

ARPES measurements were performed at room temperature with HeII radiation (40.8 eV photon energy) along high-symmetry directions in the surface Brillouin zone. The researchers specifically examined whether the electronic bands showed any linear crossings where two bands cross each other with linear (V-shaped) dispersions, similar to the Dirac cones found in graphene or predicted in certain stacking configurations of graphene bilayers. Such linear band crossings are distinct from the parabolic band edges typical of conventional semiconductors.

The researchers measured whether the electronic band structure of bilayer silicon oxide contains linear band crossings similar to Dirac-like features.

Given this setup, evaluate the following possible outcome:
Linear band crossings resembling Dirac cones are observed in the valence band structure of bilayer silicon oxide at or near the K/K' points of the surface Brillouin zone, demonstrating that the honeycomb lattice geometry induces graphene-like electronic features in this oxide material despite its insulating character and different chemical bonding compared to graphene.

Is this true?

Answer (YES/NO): YES